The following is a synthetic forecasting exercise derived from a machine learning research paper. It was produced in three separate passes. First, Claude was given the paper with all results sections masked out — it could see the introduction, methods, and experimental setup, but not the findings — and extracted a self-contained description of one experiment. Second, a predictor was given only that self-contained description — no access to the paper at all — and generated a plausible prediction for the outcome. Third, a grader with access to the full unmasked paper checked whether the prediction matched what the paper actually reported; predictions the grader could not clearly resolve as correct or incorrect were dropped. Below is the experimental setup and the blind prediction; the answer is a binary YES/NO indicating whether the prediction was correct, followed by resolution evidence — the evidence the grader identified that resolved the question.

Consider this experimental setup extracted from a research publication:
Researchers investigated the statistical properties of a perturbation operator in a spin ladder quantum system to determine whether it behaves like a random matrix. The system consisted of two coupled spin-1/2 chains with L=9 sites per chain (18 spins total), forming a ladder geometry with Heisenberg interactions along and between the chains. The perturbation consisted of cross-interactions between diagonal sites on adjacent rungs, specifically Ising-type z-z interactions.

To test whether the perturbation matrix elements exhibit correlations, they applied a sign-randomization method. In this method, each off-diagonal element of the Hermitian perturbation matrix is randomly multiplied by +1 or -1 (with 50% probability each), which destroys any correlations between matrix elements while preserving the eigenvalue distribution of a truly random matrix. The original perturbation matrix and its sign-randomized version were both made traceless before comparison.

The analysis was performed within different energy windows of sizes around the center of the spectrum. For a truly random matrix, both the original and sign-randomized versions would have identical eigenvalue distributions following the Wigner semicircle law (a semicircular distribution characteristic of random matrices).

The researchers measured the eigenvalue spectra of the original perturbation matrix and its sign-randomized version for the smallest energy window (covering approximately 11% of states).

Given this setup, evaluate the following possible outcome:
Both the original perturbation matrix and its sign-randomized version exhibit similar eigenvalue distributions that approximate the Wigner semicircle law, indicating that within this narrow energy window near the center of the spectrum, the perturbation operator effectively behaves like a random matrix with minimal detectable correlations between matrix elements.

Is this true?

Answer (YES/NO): NO